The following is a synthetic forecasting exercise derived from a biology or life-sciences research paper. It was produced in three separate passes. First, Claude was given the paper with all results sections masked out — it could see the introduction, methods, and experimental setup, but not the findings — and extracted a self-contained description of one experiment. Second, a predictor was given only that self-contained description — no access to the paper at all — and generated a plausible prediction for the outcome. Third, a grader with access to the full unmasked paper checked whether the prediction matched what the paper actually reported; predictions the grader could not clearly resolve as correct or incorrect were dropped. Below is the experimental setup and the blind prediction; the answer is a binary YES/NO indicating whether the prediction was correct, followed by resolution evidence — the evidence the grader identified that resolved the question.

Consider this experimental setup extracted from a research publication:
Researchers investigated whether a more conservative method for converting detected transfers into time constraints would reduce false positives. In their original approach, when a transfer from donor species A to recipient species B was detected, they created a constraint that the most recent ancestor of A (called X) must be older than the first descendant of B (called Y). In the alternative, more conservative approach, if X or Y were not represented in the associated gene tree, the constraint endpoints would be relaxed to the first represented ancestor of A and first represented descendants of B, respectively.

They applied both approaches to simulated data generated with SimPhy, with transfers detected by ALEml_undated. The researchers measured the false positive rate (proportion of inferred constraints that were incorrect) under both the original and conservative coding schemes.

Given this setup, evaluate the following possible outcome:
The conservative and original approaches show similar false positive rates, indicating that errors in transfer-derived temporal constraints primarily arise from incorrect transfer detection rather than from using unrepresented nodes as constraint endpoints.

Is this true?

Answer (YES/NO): NO